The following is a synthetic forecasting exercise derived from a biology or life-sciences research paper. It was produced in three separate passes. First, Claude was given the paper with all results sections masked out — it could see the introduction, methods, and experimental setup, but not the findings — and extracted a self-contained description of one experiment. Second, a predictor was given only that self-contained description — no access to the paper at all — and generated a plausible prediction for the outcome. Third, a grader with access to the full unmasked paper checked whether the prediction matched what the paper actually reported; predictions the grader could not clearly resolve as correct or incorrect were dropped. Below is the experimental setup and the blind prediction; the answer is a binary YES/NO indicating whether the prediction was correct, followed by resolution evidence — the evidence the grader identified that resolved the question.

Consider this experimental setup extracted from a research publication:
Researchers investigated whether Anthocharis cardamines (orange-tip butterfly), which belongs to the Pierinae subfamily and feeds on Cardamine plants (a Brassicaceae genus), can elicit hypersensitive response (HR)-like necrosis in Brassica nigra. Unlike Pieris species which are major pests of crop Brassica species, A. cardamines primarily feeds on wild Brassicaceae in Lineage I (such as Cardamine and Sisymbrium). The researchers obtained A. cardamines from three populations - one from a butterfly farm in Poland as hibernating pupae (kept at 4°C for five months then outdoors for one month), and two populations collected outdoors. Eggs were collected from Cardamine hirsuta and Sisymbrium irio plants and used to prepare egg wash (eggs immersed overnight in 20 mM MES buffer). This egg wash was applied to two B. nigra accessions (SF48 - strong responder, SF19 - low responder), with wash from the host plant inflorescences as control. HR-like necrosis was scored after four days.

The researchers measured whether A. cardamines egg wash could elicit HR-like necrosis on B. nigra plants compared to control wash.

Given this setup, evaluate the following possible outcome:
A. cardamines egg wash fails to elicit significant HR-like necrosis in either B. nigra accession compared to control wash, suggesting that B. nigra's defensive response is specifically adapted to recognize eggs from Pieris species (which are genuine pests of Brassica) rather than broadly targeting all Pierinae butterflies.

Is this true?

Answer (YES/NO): NO